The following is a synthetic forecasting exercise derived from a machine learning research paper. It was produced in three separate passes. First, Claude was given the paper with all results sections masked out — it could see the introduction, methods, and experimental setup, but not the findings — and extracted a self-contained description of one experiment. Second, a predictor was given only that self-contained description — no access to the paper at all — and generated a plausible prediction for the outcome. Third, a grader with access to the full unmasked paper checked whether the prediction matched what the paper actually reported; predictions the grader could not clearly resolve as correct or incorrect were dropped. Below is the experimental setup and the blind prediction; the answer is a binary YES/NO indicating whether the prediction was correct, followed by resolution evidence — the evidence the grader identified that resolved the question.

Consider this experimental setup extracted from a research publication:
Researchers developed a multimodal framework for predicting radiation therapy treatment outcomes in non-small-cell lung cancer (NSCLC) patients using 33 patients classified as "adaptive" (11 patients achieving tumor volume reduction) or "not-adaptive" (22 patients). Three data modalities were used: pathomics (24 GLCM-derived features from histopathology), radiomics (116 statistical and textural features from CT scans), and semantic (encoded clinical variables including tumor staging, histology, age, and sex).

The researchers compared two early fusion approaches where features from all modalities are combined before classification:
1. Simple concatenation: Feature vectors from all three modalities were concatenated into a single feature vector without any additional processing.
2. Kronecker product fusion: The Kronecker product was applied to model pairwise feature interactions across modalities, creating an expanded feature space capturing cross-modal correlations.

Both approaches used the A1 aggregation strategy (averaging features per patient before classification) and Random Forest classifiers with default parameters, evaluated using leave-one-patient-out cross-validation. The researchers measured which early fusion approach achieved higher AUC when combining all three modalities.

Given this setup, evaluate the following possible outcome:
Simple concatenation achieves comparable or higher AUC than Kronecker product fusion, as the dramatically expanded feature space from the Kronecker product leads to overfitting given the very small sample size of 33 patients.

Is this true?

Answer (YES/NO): YES